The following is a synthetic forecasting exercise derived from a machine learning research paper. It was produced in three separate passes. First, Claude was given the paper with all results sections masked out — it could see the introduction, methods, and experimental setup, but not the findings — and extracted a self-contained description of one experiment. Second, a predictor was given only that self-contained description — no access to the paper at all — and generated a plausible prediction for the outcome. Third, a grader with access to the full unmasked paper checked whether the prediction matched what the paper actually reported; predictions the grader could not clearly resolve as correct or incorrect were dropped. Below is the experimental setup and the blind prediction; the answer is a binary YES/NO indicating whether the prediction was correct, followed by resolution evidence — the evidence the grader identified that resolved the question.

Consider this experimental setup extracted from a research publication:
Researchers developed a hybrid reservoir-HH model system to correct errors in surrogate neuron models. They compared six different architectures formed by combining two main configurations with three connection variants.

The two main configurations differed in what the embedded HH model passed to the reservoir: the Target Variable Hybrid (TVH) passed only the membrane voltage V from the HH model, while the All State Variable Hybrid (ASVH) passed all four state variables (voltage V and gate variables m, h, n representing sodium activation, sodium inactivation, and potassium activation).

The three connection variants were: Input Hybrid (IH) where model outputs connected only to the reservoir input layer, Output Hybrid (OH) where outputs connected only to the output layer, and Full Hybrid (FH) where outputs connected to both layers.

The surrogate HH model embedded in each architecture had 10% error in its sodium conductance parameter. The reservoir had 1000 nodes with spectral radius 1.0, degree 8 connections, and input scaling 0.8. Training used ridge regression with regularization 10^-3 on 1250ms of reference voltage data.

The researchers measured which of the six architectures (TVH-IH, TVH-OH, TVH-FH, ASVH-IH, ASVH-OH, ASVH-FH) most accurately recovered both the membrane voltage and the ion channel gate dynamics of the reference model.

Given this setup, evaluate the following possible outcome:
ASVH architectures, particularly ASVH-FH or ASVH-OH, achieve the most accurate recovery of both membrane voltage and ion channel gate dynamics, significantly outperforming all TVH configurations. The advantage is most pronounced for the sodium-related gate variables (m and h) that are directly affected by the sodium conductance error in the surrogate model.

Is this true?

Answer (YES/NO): NO